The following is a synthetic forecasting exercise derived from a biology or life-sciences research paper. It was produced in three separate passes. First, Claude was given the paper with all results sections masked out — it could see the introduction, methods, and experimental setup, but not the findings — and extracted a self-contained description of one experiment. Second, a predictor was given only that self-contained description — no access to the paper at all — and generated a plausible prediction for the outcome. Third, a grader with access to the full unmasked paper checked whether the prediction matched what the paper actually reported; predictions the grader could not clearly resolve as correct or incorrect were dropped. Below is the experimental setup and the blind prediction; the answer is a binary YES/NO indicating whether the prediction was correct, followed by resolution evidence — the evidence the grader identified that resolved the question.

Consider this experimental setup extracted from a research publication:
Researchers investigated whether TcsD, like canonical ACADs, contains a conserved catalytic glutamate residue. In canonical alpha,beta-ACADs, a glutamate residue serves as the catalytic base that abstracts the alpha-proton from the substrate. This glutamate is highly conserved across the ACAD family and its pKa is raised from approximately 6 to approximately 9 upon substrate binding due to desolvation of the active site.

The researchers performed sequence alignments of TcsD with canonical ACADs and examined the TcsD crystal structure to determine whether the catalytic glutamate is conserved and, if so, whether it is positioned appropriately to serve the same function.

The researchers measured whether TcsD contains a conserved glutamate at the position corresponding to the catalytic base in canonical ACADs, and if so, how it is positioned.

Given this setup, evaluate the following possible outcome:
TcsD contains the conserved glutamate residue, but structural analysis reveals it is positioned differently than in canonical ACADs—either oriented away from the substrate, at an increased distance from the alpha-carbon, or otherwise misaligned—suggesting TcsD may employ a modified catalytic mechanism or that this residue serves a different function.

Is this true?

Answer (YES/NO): NO